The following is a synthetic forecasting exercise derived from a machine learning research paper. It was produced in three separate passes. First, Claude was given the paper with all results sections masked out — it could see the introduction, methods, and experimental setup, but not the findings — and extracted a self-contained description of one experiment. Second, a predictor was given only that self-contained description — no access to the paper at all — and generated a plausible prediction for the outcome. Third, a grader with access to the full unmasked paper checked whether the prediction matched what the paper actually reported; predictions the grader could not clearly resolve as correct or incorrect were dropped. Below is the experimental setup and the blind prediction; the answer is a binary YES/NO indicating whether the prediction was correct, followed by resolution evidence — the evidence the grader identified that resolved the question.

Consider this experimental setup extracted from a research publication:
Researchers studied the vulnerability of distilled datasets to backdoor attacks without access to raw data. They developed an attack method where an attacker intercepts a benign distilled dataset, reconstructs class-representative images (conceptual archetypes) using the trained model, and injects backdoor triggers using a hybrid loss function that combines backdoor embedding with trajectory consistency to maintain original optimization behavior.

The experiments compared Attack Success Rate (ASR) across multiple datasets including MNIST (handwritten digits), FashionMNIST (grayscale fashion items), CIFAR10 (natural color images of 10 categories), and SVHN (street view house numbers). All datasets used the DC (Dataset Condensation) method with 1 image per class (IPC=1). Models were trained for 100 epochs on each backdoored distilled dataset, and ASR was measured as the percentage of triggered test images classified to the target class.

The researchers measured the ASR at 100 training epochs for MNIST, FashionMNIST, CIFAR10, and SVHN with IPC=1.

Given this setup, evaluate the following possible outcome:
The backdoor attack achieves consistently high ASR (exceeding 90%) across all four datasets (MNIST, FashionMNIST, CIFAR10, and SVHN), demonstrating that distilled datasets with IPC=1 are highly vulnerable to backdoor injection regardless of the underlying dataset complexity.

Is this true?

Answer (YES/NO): YES